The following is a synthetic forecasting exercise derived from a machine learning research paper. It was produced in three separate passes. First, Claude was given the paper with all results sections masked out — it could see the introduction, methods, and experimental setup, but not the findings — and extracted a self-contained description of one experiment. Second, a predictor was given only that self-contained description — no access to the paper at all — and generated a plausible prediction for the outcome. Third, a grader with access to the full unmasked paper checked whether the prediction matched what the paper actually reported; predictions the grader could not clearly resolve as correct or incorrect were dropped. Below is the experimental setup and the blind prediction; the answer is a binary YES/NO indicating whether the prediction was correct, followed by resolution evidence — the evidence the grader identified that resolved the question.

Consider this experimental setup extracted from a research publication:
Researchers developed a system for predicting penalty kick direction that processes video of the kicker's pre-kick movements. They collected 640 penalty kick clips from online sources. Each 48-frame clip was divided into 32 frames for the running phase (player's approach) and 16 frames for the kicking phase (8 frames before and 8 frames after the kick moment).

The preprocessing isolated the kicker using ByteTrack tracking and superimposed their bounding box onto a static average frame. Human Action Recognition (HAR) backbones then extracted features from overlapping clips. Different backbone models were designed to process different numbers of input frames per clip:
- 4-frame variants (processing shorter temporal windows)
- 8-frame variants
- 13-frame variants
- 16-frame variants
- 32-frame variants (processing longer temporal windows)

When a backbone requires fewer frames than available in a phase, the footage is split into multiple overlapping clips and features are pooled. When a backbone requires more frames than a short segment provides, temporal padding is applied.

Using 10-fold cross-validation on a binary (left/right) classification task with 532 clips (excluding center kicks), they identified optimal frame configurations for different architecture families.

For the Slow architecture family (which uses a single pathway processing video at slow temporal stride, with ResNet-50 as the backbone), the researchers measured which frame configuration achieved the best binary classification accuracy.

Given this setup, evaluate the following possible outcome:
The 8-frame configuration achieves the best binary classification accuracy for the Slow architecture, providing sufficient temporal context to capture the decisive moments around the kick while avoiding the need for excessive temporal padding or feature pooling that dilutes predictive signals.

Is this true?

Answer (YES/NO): NO